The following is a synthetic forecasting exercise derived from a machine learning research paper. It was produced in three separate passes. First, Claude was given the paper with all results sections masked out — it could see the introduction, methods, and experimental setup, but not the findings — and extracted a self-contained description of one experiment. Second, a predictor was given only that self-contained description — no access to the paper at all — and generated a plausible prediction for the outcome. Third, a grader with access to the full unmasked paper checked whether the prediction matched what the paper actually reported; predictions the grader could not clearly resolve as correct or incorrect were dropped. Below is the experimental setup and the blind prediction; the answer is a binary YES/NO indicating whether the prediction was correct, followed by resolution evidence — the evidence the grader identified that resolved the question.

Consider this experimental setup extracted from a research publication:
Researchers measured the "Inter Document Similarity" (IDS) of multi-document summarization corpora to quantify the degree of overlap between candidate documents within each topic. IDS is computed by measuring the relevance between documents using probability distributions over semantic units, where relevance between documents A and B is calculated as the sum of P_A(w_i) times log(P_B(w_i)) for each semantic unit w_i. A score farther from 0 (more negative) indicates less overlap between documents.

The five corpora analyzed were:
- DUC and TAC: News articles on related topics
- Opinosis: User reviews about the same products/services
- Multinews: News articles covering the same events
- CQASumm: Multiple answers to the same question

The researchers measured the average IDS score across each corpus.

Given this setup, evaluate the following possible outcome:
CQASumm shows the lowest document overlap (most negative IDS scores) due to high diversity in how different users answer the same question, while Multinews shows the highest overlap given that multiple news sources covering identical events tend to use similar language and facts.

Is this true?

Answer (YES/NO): YES